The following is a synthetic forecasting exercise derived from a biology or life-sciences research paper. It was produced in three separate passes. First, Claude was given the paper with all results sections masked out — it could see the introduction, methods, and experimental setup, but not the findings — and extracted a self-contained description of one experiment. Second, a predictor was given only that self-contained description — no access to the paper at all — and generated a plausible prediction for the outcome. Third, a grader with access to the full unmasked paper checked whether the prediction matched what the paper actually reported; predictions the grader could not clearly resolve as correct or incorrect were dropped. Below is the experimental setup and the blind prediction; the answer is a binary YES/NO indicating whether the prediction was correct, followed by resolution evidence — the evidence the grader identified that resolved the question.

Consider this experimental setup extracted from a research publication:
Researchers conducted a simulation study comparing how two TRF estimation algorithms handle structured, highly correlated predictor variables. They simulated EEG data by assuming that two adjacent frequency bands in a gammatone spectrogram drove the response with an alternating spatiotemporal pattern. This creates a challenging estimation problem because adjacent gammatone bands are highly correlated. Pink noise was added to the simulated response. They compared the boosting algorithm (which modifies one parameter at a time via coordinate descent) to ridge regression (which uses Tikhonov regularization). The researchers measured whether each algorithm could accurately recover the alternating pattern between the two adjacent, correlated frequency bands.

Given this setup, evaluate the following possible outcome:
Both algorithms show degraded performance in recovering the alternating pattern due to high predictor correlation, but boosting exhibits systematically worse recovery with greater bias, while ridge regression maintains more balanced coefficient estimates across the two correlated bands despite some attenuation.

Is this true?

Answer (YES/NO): NO